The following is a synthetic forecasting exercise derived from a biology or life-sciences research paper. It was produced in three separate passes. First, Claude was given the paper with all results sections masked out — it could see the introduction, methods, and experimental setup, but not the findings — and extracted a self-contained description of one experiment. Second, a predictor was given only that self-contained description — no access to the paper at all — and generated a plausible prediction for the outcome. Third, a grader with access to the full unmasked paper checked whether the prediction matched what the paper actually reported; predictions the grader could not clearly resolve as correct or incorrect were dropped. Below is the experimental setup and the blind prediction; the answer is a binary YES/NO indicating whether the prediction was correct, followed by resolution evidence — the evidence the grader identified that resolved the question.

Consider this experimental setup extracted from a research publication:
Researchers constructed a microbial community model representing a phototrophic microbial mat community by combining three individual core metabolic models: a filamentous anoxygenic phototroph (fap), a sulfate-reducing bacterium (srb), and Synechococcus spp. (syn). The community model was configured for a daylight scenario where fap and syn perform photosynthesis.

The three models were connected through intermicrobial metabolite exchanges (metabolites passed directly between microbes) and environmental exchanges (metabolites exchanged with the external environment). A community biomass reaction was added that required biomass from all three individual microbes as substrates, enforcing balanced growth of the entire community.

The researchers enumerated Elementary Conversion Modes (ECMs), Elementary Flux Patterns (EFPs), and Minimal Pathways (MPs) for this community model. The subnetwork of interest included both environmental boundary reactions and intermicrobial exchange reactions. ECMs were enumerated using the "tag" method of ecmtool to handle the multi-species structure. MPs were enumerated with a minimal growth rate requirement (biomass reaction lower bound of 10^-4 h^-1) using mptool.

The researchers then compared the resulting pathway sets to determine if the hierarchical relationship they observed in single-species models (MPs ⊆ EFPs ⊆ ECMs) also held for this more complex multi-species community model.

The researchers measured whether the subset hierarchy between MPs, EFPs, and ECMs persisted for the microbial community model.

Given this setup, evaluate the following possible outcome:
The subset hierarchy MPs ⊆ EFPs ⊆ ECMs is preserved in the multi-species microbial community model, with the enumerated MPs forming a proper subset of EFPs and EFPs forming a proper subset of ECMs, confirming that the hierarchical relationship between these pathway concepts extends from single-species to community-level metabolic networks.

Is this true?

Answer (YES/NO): YES